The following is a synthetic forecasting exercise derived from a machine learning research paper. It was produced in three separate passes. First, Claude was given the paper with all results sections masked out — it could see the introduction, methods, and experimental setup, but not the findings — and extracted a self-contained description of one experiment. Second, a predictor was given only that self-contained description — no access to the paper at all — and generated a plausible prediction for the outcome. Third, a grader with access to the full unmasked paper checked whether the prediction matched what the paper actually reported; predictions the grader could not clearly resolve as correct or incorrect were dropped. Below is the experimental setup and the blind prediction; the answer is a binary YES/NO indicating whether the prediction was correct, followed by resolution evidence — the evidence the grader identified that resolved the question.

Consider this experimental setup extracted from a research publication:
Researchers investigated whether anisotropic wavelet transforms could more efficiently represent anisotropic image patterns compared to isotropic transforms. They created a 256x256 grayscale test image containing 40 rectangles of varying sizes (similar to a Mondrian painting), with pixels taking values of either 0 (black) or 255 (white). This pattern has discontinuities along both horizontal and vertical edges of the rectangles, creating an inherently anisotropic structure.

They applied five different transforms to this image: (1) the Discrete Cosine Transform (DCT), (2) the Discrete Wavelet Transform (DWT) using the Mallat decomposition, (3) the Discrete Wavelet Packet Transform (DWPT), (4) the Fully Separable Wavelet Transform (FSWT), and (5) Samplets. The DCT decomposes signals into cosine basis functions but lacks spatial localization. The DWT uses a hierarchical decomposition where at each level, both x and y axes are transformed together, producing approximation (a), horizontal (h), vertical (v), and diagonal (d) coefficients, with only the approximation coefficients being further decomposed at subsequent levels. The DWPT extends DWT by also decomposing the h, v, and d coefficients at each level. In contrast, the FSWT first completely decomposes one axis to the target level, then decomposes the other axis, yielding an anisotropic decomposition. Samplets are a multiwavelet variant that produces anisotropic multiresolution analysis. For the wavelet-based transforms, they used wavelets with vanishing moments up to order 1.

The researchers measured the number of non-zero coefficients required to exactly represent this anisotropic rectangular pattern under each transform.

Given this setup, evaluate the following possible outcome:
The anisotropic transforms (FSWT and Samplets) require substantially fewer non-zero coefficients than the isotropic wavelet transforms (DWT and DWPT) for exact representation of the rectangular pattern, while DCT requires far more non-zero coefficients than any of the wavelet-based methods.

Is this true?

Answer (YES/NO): NO